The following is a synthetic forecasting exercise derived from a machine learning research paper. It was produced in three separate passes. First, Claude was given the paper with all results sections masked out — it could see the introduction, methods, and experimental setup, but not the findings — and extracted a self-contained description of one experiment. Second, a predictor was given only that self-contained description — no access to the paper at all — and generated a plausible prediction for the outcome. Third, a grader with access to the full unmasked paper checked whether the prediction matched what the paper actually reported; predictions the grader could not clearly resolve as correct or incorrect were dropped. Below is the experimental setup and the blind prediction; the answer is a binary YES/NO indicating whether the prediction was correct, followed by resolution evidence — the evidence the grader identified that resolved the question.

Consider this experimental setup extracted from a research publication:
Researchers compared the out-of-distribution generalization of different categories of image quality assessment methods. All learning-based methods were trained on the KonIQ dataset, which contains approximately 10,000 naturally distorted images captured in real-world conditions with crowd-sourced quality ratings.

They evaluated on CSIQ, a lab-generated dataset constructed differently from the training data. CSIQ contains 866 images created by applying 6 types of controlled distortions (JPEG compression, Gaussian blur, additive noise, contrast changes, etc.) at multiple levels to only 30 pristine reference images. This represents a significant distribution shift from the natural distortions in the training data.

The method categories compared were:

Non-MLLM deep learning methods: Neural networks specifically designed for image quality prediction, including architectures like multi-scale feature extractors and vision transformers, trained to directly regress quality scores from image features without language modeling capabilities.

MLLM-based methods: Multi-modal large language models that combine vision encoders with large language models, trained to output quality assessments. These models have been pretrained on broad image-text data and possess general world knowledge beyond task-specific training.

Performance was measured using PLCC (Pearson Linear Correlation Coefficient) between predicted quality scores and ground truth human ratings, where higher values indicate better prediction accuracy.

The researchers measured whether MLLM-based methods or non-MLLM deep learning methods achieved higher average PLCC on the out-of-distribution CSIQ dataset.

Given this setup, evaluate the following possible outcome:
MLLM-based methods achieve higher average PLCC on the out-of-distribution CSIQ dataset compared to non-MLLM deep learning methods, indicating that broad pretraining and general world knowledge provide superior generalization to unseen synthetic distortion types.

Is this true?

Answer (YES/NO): YES